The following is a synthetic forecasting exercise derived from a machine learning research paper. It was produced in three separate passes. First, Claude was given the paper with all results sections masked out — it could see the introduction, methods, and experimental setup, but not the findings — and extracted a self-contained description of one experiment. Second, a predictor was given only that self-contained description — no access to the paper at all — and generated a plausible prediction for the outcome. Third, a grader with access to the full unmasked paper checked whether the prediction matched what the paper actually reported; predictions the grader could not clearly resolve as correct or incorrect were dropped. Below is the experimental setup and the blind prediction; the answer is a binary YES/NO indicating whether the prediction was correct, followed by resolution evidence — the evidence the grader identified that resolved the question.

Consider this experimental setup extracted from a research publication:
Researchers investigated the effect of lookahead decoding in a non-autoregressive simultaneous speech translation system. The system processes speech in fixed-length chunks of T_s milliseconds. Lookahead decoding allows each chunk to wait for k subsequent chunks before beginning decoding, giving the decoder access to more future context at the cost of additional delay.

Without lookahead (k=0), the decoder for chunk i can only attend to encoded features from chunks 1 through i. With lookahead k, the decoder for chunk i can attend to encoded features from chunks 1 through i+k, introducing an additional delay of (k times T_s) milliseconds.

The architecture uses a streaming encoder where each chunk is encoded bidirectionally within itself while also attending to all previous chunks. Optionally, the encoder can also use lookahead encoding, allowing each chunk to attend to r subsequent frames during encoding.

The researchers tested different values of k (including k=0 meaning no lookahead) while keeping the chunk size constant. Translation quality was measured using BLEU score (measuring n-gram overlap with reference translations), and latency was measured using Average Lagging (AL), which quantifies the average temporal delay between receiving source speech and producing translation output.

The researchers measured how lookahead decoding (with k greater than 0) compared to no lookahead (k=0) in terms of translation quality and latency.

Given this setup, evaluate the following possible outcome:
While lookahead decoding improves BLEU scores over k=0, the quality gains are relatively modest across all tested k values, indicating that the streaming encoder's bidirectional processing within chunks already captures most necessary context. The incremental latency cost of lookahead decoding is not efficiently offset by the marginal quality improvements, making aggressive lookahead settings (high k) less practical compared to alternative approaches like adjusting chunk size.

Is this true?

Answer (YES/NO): YES